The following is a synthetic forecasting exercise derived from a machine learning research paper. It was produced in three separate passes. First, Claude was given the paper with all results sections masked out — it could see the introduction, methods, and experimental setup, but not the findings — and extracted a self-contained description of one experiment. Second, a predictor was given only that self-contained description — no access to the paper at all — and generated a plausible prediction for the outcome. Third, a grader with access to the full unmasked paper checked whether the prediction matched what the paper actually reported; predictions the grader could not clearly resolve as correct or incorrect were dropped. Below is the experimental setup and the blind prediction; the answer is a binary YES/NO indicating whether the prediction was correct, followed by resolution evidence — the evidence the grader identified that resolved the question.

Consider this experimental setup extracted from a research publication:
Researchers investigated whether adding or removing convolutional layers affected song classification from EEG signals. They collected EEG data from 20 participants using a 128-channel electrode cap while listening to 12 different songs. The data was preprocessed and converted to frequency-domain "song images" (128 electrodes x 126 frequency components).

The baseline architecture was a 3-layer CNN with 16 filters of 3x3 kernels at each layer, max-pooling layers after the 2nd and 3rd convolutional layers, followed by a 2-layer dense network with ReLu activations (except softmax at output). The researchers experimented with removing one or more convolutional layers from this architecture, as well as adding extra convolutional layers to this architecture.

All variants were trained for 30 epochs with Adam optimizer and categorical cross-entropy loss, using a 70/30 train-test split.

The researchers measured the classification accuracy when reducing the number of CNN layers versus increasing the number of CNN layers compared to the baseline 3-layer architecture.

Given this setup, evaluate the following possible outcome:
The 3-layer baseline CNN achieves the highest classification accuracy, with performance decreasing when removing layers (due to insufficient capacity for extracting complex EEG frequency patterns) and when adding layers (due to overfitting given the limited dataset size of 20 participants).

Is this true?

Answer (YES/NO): YES